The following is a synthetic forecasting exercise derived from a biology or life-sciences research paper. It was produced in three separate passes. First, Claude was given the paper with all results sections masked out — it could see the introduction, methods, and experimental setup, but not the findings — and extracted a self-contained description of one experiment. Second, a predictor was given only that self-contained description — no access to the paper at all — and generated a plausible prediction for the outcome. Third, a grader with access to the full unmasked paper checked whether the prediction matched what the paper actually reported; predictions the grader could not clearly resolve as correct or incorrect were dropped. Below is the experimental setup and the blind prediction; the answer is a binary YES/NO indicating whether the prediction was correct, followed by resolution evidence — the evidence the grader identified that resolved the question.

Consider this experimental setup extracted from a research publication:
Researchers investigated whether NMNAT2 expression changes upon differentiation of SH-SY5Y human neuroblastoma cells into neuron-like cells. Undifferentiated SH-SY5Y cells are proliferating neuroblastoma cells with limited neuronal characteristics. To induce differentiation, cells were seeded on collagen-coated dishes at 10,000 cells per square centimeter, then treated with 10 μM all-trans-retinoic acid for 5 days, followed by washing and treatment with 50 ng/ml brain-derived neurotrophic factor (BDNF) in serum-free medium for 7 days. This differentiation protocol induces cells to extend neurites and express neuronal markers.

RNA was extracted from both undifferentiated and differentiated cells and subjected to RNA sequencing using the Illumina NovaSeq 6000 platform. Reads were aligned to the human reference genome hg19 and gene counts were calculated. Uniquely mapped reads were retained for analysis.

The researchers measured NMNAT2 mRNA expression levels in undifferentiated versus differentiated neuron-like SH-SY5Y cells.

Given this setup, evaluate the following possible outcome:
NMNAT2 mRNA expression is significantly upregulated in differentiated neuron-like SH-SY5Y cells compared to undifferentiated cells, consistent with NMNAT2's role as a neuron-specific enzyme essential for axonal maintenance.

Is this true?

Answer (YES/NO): YES